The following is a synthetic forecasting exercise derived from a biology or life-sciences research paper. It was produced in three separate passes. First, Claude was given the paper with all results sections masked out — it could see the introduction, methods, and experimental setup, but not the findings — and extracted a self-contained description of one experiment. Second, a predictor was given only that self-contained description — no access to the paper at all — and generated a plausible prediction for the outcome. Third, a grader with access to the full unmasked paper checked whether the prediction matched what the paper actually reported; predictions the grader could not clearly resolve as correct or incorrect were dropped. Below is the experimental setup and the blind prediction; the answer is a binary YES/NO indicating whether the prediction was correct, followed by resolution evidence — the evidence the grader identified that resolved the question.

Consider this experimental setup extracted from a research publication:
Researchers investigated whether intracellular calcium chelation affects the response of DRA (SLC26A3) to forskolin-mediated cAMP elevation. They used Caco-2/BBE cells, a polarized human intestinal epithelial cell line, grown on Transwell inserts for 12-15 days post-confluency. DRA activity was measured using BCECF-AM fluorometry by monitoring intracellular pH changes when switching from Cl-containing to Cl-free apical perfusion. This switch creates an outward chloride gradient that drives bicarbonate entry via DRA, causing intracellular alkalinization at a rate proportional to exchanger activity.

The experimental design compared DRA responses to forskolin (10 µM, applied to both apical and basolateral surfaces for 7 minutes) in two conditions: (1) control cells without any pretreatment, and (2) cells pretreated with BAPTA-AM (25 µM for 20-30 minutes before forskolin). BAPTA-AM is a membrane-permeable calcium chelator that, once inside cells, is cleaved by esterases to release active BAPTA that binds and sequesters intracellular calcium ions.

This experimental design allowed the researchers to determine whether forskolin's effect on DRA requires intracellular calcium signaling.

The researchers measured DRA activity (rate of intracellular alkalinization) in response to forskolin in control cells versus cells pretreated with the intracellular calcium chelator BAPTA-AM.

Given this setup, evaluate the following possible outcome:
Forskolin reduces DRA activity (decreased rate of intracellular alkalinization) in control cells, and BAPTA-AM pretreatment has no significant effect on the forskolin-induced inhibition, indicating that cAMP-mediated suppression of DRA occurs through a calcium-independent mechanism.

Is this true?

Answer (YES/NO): NO